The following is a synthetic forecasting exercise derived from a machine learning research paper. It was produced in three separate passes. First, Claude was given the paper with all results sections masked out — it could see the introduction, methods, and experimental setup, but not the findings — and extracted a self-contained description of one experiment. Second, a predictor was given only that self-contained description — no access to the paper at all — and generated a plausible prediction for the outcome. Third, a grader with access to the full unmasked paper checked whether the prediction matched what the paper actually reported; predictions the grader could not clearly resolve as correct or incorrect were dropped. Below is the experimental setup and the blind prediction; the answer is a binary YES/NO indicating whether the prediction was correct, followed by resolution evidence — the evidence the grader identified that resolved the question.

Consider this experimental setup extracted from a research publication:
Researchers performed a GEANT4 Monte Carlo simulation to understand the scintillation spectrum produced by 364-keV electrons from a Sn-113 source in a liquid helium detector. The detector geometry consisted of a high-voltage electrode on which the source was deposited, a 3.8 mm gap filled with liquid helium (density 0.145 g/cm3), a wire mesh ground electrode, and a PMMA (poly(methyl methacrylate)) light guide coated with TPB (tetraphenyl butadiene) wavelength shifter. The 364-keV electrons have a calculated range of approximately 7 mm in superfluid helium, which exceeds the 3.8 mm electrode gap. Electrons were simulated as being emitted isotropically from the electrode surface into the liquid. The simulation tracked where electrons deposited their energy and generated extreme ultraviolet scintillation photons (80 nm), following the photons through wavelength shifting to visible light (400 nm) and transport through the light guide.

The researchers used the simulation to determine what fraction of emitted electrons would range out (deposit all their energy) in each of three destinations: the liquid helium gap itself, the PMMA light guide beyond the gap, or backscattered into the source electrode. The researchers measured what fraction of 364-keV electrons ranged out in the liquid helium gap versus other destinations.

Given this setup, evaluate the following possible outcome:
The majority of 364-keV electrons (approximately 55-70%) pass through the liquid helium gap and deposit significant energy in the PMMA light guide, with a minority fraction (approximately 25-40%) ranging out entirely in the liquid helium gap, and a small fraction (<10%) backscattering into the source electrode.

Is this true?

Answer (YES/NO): NO